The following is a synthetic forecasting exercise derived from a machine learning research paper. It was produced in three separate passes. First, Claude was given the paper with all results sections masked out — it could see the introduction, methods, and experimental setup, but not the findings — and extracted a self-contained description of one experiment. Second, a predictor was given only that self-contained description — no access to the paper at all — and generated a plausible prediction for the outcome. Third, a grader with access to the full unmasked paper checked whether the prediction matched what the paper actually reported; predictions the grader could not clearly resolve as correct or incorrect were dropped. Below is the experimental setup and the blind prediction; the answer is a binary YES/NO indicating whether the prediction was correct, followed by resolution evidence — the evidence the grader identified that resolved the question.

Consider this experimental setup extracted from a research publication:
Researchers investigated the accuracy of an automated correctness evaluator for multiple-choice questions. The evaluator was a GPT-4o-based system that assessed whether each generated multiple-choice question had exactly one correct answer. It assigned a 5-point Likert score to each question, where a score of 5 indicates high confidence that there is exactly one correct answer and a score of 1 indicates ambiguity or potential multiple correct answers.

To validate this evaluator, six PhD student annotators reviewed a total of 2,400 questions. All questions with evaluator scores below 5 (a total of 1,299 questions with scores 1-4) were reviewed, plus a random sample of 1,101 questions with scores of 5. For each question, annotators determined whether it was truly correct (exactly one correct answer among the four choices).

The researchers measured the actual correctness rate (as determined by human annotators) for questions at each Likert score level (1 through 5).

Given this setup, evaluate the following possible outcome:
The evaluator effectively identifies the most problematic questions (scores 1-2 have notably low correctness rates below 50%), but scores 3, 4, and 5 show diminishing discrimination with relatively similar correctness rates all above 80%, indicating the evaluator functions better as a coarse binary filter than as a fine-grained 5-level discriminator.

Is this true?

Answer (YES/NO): NO